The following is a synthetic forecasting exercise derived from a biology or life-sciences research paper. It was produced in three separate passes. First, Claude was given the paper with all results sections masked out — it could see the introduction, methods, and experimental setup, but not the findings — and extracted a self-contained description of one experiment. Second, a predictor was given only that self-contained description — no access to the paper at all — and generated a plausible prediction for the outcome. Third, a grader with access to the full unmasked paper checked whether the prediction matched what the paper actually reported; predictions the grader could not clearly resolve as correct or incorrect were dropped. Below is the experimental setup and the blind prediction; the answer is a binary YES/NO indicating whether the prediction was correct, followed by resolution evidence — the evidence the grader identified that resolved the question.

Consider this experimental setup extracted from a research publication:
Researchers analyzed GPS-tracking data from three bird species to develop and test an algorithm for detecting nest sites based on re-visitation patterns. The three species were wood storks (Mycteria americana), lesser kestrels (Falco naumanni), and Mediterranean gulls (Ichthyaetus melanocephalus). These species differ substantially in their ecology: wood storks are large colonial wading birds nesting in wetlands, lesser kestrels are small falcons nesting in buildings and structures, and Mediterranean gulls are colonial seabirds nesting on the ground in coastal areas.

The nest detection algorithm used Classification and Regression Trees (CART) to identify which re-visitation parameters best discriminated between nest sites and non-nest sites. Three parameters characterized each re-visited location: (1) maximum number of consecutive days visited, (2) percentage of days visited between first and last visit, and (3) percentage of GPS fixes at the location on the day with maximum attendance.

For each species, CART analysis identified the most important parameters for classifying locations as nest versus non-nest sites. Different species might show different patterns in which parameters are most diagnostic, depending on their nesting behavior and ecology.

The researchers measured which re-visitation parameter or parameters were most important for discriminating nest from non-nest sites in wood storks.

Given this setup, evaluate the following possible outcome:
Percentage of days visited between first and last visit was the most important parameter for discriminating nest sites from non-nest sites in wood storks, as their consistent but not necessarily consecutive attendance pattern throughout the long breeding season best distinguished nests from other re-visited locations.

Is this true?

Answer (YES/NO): NO